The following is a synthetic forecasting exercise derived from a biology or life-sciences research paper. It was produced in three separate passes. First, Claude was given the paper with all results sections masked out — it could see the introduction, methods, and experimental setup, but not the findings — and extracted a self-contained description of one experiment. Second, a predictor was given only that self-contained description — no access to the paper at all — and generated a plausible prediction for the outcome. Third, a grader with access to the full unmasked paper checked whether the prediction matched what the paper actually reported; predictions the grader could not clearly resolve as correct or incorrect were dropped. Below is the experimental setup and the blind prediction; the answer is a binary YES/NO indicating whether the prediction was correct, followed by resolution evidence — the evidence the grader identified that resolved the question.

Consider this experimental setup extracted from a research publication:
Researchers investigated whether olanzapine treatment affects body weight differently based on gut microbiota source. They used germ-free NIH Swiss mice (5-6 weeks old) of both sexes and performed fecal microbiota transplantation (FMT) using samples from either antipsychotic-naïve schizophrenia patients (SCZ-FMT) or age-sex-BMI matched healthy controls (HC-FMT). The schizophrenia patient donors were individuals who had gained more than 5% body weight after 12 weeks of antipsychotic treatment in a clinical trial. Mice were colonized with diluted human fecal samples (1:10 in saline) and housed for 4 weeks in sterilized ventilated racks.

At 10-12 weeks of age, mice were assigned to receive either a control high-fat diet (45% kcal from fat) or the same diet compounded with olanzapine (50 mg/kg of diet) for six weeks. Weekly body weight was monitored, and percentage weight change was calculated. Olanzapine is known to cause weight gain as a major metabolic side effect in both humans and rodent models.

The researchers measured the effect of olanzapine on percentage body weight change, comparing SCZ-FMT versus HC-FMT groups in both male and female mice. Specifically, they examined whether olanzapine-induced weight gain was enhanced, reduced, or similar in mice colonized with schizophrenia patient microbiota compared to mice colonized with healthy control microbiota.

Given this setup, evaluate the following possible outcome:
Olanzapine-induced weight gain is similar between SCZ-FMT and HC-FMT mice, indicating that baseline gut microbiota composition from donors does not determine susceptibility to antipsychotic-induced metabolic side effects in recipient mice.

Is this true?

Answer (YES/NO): NO